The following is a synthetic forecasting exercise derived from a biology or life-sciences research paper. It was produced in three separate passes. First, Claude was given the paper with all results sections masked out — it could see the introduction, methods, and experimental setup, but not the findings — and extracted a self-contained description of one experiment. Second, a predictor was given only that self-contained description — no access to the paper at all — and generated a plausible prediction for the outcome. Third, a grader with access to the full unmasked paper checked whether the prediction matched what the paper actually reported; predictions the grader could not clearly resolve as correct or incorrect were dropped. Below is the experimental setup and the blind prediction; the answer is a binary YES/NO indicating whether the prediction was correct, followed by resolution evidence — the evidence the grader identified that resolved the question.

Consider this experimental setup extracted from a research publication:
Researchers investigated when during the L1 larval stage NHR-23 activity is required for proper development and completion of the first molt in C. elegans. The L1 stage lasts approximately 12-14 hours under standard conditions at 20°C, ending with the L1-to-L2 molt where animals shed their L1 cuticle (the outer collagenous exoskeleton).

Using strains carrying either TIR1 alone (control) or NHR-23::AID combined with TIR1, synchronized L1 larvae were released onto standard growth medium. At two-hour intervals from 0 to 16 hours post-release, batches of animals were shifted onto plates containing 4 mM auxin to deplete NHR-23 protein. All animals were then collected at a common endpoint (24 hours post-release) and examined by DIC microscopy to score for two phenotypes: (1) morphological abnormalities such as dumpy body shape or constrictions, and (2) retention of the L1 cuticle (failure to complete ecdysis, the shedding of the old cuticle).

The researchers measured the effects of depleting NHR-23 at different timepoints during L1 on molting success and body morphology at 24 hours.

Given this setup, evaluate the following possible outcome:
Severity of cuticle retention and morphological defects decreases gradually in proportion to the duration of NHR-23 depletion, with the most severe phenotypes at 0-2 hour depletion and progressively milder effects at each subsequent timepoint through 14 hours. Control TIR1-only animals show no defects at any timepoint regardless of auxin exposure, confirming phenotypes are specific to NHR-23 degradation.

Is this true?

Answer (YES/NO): NO